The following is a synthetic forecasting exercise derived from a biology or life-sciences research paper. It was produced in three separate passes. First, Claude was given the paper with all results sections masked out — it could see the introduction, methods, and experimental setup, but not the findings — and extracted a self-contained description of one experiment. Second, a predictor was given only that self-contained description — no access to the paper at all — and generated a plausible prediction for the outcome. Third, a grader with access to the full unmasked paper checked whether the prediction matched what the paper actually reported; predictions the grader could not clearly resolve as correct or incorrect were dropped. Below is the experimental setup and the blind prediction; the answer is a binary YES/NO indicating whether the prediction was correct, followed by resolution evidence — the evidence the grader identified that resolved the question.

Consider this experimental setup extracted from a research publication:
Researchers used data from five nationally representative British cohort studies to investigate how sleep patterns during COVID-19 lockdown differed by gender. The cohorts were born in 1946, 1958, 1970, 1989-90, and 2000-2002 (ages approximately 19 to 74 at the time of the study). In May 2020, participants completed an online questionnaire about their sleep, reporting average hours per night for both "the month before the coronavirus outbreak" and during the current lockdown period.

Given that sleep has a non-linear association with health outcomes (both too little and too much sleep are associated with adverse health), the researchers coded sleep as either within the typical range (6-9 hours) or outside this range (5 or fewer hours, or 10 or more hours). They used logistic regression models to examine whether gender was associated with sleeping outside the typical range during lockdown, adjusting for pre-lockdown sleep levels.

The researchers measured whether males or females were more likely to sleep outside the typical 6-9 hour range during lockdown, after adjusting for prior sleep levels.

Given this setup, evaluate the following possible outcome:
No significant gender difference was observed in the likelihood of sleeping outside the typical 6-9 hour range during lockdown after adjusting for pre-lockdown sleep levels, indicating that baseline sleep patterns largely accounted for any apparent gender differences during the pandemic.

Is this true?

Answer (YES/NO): NO